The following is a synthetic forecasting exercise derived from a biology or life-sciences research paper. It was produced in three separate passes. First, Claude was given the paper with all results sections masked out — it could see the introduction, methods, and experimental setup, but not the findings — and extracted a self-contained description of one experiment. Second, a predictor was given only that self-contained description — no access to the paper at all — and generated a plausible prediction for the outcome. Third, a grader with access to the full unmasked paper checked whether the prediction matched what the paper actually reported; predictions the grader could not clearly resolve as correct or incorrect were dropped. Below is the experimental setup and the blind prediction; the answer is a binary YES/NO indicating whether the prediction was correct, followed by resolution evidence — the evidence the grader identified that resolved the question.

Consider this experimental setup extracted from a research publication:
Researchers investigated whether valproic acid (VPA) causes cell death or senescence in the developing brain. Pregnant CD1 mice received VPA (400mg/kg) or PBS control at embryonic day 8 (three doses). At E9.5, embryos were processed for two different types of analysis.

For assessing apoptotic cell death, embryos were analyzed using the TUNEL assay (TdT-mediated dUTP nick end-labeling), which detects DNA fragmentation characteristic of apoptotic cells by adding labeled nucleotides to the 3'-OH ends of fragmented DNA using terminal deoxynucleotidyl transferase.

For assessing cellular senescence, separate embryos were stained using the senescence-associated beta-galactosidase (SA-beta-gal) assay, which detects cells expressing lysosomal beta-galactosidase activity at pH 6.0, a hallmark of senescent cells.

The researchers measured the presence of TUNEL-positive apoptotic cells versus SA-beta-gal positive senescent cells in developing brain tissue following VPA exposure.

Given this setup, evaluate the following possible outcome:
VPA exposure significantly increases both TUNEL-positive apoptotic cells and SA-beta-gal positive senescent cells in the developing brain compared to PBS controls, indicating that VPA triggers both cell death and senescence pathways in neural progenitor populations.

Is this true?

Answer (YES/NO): NO